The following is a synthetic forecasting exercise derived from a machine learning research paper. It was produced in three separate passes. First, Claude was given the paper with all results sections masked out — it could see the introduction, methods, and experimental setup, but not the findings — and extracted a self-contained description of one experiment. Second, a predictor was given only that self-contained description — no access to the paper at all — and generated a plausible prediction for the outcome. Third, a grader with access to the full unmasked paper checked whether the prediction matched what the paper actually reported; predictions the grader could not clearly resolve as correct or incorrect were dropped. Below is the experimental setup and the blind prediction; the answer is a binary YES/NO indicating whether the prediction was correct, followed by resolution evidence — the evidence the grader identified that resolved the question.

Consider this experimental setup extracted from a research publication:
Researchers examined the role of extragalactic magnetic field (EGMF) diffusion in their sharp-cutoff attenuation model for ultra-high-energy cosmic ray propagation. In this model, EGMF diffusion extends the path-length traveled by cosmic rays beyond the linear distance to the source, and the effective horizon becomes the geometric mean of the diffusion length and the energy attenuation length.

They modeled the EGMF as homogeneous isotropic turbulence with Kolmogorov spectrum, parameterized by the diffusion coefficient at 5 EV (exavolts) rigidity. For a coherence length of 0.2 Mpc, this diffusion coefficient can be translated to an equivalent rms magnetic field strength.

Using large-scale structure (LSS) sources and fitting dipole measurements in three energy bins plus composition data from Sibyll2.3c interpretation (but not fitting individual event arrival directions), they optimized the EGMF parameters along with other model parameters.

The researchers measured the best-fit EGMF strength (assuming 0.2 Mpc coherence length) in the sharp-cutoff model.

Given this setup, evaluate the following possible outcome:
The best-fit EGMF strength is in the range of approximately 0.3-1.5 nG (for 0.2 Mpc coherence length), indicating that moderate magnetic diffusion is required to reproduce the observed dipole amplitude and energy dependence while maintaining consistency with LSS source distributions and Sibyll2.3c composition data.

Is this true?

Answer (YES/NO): NO